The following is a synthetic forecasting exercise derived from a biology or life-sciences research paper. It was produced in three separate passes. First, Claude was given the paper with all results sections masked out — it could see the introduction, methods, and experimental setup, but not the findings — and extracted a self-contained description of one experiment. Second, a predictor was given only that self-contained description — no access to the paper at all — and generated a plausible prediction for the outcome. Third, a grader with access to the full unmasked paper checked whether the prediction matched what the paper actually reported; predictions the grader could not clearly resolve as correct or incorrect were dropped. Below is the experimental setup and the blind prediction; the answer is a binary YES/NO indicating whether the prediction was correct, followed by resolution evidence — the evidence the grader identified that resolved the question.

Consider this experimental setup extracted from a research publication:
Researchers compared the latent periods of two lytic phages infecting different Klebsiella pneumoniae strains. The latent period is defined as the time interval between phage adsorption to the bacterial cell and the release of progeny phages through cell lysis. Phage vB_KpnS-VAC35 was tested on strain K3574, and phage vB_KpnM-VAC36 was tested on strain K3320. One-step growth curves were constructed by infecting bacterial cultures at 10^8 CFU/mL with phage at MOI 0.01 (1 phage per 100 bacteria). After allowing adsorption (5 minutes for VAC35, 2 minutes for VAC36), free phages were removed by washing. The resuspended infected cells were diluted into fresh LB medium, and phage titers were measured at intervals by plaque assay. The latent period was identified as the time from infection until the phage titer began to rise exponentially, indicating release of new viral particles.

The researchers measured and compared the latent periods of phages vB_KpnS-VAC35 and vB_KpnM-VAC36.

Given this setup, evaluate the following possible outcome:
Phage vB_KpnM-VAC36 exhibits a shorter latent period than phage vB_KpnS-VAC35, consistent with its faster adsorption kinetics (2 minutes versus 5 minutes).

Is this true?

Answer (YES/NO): YES